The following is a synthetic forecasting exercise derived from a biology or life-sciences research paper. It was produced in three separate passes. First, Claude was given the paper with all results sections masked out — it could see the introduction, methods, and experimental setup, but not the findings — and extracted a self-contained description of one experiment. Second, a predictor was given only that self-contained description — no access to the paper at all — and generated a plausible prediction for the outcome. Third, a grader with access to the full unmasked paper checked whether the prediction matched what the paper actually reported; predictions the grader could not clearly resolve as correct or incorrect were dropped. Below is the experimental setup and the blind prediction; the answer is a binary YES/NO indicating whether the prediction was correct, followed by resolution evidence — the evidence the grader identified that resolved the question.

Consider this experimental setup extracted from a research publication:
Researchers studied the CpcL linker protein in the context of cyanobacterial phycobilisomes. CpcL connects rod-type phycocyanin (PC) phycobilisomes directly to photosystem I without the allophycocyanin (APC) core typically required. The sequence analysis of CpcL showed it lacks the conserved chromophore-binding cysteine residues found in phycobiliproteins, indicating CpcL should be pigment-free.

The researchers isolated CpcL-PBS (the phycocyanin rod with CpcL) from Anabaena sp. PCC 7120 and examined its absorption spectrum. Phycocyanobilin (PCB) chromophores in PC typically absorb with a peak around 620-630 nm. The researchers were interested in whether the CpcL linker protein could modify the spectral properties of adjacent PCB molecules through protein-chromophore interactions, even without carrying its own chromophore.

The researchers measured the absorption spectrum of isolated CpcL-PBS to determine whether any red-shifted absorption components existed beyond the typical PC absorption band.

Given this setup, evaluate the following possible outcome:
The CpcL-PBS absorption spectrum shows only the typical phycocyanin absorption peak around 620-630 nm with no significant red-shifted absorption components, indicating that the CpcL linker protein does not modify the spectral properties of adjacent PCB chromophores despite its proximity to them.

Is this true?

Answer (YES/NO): NO